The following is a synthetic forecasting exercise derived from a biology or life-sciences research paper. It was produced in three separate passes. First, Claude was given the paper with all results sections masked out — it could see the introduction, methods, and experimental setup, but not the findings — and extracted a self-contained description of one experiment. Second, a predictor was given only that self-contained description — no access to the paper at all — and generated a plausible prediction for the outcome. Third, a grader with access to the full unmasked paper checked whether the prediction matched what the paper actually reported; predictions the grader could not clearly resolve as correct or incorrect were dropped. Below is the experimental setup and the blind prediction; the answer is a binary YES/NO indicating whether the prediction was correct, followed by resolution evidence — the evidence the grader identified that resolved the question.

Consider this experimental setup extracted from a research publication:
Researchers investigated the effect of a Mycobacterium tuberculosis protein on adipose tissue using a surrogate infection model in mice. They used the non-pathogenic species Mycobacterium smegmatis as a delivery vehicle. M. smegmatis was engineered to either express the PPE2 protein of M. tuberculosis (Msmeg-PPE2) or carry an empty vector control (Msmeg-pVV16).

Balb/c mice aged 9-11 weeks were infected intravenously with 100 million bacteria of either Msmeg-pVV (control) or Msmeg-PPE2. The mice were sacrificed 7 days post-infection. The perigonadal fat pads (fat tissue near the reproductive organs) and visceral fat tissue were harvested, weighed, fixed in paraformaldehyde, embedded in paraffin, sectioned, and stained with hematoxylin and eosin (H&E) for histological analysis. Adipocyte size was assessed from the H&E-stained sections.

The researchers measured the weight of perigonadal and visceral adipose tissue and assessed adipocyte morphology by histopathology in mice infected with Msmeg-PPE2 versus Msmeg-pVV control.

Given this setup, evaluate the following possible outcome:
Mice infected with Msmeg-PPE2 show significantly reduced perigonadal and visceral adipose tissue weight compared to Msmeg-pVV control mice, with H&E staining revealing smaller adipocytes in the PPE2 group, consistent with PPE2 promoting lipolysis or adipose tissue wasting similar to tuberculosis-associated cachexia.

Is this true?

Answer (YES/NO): NO